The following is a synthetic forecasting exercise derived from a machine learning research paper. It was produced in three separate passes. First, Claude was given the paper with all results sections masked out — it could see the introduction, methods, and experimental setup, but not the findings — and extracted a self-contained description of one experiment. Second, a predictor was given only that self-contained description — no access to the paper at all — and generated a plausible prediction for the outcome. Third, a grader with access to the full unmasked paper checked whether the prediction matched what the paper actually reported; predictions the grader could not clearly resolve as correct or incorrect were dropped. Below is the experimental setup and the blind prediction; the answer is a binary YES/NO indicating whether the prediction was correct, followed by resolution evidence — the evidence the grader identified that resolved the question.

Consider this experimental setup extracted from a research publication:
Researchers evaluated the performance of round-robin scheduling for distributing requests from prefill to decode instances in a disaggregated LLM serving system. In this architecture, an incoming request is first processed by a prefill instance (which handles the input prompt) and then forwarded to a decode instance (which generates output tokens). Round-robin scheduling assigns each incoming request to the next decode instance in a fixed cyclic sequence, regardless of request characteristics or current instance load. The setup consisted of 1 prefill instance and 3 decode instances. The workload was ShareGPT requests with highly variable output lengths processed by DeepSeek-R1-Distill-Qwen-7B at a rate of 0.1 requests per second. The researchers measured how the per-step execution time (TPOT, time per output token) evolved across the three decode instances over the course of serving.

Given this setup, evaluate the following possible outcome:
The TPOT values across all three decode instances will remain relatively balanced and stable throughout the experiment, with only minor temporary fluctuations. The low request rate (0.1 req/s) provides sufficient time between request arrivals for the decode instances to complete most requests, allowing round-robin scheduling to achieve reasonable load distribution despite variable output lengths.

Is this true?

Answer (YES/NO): NO